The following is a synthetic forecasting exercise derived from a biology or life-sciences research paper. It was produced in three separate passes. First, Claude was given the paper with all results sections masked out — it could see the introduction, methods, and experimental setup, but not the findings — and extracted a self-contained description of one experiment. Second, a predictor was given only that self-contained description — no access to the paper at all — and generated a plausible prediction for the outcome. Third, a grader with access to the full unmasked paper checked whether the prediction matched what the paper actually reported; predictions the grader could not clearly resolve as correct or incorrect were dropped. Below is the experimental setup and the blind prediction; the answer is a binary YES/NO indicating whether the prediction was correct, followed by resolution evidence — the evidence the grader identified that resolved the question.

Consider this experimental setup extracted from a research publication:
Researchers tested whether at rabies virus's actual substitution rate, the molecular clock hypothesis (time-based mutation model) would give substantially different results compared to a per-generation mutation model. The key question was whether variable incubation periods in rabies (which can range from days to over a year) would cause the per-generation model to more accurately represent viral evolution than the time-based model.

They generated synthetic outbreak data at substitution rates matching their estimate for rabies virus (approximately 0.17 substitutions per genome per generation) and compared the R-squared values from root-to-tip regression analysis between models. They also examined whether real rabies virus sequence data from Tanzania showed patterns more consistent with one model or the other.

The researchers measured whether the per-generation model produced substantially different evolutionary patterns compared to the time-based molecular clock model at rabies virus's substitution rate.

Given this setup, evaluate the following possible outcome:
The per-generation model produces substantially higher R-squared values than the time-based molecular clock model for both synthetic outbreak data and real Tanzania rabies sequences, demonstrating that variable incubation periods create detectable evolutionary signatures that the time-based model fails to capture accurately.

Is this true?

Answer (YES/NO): NO